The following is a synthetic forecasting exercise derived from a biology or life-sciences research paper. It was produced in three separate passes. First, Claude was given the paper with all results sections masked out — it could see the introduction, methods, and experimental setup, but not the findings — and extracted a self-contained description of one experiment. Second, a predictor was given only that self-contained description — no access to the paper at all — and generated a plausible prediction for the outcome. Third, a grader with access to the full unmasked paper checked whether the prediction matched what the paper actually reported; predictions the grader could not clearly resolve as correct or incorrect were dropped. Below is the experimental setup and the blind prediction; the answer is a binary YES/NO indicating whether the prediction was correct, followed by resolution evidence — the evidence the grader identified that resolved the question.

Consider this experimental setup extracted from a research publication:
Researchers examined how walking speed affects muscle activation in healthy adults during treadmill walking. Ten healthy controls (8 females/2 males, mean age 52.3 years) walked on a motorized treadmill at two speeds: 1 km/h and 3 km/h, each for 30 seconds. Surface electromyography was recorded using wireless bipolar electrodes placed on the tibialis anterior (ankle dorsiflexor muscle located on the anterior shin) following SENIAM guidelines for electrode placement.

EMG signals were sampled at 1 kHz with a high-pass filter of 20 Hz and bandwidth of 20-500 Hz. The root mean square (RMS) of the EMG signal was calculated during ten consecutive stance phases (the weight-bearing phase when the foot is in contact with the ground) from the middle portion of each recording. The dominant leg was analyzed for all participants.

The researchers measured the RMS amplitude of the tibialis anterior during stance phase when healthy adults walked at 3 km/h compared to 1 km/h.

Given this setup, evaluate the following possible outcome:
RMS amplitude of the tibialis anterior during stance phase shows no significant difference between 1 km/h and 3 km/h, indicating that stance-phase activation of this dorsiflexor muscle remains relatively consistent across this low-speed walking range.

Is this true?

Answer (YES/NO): YES